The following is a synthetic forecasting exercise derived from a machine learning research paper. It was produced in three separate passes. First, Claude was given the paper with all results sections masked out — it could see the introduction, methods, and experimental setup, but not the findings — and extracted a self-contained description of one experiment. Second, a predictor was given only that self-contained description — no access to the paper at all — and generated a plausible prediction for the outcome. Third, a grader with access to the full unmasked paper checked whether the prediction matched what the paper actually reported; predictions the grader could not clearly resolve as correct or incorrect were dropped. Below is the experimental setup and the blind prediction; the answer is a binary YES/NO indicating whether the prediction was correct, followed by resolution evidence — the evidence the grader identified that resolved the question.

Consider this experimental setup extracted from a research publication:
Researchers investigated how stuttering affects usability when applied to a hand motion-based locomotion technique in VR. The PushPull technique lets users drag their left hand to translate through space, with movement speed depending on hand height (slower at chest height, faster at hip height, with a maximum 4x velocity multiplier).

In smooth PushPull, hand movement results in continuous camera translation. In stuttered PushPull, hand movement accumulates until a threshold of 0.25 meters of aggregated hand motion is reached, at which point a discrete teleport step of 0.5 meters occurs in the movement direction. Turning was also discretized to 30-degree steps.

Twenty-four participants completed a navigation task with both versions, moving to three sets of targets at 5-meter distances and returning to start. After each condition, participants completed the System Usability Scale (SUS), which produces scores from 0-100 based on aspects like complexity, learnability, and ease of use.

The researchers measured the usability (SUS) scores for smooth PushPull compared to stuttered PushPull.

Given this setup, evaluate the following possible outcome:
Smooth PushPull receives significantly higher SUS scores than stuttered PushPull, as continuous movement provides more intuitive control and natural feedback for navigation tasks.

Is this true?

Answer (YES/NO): YES